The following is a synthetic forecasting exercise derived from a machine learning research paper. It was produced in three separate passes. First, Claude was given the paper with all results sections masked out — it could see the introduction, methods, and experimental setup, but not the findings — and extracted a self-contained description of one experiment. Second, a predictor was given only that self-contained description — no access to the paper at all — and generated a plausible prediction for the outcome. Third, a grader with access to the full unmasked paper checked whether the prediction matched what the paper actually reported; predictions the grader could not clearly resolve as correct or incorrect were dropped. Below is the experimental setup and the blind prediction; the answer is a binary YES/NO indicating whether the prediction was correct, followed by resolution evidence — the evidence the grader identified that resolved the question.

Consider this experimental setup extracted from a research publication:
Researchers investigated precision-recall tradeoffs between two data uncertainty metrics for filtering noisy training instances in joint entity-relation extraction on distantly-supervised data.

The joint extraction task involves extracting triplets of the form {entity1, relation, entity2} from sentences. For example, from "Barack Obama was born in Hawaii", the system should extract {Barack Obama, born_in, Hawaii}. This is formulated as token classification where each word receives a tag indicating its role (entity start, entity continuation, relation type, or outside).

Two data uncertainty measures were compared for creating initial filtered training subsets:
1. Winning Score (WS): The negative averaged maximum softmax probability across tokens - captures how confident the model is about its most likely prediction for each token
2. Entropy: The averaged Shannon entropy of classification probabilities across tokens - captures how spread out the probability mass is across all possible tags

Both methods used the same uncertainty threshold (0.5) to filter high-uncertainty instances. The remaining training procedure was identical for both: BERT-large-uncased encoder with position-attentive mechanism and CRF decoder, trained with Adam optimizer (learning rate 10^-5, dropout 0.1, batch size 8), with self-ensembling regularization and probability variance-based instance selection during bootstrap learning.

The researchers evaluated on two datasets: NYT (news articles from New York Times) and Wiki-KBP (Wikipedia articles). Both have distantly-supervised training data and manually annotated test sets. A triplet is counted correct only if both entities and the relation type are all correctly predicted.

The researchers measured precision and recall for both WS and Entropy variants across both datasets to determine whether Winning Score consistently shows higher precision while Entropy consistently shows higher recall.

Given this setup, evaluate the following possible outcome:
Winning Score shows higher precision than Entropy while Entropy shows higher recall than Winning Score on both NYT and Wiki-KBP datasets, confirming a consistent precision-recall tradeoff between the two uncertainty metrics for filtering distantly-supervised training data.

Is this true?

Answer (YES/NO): YES